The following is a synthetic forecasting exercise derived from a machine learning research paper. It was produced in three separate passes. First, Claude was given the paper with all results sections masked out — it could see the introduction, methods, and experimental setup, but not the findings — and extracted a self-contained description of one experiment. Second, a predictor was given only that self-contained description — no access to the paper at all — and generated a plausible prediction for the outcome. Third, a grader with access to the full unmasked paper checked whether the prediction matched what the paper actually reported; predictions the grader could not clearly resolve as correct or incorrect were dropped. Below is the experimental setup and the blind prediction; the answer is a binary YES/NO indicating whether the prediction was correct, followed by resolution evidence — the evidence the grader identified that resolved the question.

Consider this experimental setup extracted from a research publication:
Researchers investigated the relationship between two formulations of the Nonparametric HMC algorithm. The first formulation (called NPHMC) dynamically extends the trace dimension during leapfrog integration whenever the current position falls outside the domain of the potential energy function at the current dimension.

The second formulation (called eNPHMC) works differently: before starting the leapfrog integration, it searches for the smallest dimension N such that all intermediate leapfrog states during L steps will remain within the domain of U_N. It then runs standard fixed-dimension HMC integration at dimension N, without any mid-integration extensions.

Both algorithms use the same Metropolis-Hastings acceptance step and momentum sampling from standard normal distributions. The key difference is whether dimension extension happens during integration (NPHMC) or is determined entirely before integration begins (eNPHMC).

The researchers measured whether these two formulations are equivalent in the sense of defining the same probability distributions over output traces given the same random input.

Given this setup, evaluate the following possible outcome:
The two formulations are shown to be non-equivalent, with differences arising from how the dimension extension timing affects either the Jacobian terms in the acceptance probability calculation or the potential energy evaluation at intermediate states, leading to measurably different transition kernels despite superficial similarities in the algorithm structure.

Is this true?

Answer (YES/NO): NO